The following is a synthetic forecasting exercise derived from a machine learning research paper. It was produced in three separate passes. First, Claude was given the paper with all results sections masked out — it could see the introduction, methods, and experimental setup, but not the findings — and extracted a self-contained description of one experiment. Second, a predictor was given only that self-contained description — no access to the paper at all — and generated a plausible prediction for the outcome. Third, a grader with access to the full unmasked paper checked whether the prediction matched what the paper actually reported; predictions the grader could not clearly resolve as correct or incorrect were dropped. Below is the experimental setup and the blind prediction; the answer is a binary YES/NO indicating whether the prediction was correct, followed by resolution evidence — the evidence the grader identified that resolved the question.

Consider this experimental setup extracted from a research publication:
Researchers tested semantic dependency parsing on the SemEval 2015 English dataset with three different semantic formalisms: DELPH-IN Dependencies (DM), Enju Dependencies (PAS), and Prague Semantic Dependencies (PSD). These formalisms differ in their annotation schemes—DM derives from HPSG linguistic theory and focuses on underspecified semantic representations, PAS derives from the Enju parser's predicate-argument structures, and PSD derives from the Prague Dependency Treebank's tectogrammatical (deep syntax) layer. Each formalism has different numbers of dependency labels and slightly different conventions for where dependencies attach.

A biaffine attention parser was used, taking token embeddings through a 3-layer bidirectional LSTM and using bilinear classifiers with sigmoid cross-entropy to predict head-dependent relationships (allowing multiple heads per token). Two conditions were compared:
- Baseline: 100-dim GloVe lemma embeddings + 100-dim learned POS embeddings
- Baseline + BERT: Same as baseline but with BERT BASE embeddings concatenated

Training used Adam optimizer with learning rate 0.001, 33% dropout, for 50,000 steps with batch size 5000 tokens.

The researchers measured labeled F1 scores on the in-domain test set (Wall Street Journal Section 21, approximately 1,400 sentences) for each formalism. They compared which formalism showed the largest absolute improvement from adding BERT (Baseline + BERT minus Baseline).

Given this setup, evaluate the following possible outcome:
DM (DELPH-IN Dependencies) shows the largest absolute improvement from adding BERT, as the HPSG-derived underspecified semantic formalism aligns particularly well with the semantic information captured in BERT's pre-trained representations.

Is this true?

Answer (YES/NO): YES